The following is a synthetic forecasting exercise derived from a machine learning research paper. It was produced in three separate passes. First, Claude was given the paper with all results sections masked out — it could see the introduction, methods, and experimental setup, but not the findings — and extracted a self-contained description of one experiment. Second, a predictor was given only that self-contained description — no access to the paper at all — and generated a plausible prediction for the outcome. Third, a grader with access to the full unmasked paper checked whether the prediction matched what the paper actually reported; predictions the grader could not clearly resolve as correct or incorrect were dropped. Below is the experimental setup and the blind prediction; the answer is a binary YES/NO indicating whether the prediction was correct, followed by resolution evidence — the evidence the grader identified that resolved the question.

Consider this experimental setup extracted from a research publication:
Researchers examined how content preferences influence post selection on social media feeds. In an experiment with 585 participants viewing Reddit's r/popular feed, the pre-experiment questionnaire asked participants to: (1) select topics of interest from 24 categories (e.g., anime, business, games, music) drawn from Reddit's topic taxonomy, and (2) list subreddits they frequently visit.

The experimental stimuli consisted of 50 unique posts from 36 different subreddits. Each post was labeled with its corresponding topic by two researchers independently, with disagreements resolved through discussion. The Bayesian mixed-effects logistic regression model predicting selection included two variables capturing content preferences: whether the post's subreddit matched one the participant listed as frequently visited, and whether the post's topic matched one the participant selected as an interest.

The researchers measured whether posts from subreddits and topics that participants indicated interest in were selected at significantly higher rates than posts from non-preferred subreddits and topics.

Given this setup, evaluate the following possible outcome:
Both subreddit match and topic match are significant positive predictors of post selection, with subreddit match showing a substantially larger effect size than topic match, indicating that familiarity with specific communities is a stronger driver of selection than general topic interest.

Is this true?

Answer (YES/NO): YES